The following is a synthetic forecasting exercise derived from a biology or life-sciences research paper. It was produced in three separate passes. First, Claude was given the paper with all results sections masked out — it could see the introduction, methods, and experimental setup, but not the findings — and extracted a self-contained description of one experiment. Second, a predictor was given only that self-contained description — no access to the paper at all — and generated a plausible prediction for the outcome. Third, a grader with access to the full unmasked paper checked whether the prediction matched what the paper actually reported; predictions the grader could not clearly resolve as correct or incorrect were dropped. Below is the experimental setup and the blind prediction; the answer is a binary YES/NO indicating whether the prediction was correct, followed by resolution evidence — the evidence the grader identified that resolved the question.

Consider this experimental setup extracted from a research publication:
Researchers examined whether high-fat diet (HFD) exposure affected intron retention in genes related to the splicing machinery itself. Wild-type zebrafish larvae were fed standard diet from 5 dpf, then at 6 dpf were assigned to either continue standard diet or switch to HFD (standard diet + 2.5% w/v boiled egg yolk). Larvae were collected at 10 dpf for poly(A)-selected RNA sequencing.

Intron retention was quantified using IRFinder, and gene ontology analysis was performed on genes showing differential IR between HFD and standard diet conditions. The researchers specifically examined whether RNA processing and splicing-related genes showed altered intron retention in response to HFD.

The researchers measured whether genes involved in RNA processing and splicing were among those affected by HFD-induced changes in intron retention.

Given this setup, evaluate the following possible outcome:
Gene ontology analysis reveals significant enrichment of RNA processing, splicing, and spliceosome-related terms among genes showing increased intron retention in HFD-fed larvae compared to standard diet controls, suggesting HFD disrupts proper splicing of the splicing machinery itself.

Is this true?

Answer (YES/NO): NO